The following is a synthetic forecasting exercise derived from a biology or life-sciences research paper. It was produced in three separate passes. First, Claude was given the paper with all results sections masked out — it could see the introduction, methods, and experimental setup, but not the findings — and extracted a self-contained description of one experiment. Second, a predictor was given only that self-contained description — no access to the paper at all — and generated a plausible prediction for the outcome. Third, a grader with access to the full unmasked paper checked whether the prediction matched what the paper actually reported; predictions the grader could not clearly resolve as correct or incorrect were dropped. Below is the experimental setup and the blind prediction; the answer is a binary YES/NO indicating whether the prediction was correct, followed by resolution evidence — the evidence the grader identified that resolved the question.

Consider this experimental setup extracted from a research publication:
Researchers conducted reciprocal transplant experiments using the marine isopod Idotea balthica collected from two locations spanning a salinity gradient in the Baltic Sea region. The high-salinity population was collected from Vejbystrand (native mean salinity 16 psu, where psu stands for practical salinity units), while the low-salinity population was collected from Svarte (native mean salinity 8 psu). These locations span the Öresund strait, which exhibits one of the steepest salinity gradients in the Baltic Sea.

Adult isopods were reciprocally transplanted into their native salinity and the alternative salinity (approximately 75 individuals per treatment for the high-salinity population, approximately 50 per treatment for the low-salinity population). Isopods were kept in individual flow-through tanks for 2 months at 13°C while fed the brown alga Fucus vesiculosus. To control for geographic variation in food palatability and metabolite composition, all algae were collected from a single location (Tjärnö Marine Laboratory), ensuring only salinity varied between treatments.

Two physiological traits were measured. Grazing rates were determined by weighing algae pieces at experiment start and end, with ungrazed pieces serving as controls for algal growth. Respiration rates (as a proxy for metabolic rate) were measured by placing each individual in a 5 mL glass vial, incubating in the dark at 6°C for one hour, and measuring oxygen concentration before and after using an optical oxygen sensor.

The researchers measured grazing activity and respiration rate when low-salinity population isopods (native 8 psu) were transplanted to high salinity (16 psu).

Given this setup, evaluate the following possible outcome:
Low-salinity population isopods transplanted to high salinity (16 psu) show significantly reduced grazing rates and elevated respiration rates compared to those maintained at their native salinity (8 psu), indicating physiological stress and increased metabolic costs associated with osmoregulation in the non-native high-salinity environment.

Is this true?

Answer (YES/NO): YES